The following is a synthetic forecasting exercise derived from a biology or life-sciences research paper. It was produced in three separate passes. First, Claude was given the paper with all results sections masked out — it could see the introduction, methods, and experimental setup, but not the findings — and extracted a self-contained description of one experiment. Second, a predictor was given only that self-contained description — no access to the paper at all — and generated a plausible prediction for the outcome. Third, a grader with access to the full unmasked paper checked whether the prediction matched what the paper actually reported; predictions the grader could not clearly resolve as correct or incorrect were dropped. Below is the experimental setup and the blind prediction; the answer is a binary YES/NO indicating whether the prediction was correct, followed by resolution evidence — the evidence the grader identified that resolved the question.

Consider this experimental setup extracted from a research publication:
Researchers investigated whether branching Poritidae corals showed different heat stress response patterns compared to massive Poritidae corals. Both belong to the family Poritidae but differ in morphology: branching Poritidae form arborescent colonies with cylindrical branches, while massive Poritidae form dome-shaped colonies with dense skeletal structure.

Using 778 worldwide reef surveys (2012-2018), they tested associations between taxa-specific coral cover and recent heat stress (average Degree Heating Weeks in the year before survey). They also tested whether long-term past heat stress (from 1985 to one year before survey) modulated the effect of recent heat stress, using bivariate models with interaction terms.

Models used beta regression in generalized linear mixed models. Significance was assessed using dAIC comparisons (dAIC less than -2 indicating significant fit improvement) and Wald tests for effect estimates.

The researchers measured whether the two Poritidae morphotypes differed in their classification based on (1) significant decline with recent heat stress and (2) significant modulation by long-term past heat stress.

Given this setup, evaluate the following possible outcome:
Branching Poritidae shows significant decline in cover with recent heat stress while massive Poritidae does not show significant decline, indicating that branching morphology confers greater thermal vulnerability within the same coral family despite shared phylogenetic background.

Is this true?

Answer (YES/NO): NO